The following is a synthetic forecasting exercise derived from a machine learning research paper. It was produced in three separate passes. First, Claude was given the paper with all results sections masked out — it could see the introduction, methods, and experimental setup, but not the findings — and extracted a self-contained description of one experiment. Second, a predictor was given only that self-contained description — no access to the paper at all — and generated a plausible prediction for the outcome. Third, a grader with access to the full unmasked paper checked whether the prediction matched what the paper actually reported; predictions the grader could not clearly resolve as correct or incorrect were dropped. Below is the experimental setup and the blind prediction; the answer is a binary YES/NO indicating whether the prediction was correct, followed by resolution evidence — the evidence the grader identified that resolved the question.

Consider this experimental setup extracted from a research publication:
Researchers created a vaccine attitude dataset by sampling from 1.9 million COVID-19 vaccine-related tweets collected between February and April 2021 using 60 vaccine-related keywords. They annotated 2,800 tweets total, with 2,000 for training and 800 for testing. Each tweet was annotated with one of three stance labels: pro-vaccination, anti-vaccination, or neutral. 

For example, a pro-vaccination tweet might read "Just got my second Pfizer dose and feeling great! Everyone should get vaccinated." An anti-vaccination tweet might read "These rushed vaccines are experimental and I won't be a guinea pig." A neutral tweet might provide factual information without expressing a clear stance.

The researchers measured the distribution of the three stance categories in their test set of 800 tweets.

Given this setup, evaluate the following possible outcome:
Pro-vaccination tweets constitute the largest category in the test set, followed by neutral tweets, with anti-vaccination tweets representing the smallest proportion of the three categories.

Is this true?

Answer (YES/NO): NO